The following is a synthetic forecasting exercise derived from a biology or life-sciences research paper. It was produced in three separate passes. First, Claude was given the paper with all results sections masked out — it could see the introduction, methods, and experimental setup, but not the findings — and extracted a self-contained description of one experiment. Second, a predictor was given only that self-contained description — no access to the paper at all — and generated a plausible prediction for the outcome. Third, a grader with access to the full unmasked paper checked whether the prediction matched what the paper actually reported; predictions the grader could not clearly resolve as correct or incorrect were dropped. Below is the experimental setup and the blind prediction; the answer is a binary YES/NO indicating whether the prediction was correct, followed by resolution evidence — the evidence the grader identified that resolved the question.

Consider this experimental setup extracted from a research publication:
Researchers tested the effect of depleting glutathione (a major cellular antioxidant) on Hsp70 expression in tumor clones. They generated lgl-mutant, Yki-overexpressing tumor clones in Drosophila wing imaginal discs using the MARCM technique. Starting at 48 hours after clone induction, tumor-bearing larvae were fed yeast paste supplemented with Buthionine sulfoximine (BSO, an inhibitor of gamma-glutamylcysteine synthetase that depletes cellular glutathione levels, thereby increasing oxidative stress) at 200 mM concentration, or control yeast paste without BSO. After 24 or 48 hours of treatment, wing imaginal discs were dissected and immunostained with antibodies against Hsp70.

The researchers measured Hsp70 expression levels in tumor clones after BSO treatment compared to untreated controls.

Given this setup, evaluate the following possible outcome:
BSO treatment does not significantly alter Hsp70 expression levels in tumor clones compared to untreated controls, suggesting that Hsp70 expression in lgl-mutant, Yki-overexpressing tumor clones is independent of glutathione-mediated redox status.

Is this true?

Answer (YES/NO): NO